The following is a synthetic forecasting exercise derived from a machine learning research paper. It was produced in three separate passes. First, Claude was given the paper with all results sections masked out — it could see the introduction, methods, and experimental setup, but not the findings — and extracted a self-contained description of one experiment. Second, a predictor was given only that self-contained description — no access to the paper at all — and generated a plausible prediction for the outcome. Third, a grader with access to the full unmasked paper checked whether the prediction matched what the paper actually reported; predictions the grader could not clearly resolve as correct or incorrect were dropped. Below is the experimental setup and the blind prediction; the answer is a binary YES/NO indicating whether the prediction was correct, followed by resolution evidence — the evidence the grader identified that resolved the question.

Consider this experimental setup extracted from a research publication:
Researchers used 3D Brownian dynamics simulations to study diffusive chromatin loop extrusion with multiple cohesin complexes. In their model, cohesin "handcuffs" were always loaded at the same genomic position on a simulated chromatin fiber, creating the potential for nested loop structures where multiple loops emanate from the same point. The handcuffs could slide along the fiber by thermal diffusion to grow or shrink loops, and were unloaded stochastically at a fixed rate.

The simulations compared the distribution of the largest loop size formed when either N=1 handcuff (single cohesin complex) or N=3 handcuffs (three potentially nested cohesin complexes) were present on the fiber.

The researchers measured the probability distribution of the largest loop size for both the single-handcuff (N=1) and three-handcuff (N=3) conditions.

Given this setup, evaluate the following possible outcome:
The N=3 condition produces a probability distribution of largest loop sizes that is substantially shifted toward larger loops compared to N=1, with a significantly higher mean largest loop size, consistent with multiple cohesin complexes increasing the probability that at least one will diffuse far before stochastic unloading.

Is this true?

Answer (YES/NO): NO